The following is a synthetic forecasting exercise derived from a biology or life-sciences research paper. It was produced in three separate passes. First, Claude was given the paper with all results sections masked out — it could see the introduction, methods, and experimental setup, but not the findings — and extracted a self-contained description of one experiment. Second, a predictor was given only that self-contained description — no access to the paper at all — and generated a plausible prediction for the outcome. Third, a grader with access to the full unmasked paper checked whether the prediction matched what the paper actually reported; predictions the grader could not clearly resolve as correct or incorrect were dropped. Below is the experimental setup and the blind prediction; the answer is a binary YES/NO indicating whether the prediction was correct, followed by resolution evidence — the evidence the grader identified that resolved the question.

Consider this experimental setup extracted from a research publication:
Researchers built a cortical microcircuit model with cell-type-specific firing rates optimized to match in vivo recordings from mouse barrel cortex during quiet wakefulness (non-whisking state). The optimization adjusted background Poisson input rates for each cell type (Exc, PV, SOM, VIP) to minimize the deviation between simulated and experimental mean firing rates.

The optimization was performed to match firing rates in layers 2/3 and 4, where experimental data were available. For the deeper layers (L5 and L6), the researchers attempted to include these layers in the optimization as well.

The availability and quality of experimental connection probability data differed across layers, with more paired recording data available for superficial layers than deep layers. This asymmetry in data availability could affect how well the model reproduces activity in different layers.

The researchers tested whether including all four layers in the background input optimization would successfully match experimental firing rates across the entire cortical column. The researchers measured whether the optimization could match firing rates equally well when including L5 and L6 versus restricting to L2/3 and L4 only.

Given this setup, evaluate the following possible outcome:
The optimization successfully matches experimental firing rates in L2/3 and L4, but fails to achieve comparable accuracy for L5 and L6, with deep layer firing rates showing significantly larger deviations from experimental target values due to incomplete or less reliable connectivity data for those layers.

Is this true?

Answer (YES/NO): YES